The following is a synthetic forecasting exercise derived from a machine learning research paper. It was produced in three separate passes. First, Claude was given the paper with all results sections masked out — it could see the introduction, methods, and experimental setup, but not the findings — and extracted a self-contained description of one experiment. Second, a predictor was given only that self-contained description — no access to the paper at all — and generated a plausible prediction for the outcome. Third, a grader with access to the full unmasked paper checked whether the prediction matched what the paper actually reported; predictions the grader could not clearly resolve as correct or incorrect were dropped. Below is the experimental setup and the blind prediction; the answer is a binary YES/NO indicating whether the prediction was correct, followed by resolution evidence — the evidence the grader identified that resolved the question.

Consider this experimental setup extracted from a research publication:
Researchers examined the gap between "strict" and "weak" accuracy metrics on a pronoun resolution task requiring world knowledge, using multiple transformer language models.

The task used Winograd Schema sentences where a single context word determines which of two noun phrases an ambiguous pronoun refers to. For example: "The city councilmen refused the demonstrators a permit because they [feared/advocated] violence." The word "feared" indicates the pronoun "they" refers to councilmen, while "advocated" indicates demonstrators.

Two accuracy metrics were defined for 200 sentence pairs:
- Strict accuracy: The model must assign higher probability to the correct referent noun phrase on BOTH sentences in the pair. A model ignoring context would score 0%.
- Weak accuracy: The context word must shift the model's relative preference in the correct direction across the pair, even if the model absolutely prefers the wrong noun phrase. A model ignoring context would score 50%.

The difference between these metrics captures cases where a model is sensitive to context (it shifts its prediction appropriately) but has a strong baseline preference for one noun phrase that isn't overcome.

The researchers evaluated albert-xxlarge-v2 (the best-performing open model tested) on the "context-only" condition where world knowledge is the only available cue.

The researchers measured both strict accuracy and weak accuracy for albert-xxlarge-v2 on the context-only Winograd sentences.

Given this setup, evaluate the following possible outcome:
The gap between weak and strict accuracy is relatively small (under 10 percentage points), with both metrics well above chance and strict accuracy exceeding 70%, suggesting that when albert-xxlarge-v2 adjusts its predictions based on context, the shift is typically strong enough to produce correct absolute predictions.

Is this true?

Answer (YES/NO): NO